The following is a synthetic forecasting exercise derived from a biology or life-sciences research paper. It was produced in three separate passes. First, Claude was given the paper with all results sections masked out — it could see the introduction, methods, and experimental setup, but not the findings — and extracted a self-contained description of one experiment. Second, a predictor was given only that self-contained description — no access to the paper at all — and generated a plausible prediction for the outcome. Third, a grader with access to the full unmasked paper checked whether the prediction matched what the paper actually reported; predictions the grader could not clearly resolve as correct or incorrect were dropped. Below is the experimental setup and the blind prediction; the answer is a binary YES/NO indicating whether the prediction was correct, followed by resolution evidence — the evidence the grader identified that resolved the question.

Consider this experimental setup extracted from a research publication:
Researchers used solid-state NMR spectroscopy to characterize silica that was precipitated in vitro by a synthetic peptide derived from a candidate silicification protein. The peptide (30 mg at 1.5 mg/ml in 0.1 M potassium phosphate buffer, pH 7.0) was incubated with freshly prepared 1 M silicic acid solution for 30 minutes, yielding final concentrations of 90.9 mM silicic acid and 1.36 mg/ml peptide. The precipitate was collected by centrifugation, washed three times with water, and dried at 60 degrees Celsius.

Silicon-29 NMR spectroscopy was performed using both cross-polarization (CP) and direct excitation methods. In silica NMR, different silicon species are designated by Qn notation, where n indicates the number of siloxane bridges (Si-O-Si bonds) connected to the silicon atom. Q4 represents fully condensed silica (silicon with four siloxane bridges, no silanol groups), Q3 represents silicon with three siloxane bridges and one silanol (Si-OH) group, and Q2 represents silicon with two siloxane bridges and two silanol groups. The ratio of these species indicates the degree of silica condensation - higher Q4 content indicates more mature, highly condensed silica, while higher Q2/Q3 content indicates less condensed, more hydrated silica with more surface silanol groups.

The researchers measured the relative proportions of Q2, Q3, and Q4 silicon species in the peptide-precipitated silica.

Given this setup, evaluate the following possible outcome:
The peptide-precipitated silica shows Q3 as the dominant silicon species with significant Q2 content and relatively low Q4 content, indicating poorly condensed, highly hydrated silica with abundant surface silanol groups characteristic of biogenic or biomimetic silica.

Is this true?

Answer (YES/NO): NO